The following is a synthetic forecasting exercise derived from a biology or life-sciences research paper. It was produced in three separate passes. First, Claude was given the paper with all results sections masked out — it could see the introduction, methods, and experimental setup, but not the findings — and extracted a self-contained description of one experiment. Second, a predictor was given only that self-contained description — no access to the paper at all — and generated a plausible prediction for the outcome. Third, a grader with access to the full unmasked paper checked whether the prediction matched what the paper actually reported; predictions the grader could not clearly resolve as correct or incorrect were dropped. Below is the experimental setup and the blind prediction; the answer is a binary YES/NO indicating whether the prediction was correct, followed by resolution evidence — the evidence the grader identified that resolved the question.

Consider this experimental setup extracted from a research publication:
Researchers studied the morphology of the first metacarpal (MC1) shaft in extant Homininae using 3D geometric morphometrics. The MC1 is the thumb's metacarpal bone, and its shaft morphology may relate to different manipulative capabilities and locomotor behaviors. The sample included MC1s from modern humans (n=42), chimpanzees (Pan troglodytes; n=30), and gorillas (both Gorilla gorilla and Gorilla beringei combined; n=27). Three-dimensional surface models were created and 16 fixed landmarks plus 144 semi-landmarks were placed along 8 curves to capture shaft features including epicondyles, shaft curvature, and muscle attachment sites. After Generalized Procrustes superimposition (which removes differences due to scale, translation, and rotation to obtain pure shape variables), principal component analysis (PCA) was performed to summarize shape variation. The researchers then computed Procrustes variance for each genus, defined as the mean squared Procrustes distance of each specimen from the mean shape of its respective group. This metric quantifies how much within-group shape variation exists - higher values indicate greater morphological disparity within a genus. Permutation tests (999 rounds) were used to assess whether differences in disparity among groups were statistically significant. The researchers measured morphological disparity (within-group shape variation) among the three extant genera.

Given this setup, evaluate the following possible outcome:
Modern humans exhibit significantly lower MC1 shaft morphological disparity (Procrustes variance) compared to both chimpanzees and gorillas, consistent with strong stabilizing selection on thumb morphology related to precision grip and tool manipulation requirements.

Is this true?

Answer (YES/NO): NO